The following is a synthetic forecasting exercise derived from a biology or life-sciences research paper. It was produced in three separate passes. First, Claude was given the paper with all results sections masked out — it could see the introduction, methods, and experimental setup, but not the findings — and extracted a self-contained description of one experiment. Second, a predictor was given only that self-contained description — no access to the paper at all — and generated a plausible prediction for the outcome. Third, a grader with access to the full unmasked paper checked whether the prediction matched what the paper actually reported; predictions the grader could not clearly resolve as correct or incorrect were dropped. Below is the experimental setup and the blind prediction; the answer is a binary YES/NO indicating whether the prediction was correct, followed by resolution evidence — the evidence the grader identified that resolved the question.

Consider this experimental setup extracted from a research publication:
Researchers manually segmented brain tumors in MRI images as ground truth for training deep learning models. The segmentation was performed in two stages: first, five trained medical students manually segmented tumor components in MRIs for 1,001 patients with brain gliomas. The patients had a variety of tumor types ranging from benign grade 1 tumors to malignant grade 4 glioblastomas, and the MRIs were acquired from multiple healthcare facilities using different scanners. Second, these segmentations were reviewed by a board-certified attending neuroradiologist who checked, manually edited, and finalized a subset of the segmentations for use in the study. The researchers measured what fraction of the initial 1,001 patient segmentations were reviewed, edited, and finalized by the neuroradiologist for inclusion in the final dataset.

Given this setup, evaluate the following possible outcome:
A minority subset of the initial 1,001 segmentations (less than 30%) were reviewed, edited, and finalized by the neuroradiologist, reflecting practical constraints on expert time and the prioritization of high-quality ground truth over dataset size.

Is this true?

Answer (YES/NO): NO